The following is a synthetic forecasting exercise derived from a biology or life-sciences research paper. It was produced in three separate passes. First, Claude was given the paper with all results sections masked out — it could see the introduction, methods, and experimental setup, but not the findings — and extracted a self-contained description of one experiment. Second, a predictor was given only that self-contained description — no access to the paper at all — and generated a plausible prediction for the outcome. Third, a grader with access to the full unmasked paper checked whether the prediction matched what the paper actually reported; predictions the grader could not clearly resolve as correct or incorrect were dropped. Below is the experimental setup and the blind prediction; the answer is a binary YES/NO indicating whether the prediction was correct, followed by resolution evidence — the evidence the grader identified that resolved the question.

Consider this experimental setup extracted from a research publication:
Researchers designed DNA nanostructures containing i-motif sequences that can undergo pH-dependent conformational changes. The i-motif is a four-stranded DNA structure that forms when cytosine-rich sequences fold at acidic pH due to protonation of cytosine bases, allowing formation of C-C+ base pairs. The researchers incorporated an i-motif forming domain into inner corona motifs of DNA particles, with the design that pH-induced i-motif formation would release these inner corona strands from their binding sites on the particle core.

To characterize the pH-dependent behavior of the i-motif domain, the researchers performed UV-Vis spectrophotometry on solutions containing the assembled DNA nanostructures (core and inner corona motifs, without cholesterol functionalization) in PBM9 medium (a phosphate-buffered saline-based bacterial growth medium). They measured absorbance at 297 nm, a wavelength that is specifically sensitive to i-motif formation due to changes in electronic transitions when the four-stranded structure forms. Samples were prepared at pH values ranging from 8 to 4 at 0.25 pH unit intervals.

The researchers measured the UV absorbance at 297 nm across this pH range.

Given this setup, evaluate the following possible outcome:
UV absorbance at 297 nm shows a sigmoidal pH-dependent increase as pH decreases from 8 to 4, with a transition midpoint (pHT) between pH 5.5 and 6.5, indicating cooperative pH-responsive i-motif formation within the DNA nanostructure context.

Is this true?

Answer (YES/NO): NO